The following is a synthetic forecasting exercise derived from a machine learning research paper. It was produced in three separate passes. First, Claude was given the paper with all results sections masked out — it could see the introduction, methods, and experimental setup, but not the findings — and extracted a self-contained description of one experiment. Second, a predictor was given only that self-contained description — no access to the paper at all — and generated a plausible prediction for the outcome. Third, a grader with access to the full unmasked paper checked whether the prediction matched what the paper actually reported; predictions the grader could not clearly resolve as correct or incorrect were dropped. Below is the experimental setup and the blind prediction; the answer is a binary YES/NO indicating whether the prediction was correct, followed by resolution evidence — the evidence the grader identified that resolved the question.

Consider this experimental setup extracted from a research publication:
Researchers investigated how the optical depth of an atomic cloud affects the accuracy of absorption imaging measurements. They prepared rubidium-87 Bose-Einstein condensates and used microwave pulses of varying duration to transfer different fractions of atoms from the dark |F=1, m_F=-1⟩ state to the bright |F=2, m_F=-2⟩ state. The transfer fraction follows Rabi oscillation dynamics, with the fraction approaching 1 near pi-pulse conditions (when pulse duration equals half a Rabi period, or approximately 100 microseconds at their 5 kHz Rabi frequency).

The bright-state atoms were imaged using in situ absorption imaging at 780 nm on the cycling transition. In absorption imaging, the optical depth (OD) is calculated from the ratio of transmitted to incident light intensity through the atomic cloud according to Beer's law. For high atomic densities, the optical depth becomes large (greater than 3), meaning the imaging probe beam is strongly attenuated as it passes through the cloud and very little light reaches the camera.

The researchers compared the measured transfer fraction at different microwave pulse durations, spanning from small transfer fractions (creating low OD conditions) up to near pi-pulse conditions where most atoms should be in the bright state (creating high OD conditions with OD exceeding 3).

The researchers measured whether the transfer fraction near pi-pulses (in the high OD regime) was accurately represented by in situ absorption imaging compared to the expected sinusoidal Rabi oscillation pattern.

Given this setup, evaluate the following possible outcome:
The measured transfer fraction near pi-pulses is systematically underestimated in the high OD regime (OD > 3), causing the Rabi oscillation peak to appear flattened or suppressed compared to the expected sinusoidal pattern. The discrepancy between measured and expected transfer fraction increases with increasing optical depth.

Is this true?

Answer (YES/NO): YES